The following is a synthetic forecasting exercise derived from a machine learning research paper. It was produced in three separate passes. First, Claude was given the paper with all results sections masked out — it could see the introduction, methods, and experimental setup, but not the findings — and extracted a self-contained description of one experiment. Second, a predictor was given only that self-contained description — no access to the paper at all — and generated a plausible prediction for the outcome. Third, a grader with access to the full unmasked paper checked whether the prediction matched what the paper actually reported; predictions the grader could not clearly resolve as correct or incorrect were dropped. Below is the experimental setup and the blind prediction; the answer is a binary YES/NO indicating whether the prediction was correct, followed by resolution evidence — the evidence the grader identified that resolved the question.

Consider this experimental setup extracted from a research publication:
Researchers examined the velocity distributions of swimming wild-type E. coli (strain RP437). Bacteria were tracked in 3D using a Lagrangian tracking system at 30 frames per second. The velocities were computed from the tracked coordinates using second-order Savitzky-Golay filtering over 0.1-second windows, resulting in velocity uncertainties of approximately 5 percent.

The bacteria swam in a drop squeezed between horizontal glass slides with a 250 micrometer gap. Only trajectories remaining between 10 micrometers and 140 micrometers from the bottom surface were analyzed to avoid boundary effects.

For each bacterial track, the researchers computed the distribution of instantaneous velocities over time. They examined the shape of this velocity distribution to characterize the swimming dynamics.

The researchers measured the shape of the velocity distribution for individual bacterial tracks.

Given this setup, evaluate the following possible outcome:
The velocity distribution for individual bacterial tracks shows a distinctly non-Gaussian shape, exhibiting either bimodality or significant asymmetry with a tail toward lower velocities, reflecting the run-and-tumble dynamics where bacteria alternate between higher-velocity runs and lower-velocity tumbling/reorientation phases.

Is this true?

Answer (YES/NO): YES